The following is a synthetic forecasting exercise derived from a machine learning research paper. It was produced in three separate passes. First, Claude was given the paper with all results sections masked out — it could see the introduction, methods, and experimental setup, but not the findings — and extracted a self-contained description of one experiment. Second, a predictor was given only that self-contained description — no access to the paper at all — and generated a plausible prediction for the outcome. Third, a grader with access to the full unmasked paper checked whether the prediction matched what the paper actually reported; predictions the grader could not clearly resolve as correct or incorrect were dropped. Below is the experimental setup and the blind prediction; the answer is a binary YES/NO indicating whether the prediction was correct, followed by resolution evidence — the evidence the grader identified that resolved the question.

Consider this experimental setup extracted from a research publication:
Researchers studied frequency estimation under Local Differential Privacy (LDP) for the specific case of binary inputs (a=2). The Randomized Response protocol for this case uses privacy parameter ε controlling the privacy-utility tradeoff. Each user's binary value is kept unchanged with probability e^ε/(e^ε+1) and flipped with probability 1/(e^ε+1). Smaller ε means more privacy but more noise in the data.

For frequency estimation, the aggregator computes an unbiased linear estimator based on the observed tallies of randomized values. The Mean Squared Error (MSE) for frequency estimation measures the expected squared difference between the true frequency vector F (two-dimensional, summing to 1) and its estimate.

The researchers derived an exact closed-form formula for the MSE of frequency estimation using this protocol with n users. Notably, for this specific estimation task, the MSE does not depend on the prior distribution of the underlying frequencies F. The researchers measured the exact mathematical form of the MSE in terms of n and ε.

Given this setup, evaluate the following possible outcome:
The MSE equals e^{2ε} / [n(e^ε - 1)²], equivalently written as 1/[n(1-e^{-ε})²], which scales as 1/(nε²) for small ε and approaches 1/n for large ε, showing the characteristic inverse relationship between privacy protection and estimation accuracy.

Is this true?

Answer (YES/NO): NO